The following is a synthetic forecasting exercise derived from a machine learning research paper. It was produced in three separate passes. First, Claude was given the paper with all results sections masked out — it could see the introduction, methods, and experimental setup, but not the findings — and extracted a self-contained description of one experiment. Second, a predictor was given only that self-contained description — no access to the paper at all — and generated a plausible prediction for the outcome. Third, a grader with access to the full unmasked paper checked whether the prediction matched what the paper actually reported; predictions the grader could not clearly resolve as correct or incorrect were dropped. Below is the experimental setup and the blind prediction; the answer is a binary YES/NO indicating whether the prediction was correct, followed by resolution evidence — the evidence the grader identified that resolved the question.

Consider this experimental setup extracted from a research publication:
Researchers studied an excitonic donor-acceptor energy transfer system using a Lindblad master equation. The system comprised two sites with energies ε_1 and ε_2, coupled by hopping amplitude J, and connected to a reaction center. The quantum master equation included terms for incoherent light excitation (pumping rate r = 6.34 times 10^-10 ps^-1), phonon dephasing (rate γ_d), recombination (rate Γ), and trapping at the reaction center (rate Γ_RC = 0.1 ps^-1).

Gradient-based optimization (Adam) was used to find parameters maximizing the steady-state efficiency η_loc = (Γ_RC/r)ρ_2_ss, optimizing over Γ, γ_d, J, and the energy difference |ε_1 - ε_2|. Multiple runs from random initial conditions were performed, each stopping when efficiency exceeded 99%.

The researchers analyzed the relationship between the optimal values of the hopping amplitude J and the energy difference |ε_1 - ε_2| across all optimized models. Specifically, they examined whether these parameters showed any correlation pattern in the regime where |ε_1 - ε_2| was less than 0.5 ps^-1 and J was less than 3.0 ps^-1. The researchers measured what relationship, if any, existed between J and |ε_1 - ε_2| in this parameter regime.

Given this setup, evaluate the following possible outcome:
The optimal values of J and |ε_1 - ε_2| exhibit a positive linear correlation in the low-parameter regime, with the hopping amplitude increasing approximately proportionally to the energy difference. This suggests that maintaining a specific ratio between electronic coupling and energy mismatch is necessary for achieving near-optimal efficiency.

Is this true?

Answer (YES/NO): YES